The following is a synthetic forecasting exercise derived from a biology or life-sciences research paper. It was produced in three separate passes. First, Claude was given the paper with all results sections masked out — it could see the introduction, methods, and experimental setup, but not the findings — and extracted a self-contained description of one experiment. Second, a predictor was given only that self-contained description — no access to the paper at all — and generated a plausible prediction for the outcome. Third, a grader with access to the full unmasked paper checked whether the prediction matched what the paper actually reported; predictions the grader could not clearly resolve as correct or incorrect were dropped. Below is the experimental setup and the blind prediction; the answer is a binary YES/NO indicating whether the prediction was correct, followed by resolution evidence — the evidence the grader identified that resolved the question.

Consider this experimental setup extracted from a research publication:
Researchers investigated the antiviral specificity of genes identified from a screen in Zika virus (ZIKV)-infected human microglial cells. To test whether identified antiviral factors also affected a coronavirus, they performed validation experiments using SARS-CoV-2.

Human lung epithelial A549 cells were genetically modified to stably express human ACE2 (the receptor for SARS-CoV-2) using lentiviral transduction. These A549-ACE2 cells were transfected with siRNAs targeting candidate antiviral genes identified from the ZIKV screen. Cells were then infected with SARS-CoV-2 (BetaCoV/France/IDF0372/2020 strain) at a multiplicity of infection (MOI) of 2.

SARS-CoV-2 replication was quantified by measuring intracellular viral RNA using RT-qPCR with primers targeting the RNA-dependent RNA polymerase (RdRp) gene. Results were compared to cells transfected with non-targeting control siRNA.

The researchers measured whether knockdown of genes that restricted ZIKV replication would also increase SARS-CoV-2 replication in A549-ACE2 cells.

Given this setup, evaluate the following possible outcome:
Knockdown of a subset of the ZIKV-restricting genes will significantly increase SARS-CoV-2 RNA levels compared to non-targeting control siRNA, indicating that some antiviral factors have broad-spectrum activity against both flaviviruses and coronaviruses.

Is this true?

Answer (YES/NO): YES